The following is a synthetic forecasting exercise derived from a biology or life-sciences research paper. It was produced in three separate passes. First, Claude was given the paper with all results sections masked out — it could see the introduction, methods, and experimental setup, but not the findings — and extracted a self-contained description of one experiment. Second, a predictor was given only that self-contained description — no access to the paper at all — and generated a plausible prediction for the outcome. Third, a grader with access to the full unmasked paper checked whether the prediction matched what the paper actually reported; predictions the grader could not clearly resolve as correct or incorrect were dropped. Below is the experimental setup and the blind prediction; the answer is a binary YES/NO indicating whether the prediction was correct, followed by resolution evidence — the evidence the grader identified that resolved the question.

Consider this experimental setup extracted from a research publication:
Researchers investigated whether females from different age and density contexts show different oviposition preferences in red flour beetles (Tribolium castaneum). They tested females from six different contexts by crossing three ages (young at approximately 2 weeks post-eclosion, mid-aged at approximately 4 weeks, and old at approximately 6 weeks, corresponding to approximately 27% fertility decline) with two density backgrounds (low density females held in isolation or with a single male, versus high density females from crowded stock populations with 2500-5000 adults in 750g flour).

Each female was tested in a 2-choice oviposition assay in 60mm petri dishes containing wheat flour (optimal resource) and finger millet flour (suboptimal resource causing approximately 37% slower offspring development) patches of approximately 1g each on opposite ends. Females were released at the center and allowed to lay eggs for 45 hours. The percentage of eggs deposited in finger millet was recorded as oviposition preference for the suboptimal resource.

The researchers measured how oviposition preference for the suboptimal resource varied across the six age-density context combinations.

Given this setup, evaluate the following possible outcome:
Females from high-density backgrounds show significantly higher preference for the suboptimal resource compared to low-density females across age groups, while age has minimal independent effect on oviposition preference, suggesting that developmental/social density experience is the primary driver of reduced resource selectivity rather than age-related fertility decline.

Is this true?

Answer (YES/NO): NO